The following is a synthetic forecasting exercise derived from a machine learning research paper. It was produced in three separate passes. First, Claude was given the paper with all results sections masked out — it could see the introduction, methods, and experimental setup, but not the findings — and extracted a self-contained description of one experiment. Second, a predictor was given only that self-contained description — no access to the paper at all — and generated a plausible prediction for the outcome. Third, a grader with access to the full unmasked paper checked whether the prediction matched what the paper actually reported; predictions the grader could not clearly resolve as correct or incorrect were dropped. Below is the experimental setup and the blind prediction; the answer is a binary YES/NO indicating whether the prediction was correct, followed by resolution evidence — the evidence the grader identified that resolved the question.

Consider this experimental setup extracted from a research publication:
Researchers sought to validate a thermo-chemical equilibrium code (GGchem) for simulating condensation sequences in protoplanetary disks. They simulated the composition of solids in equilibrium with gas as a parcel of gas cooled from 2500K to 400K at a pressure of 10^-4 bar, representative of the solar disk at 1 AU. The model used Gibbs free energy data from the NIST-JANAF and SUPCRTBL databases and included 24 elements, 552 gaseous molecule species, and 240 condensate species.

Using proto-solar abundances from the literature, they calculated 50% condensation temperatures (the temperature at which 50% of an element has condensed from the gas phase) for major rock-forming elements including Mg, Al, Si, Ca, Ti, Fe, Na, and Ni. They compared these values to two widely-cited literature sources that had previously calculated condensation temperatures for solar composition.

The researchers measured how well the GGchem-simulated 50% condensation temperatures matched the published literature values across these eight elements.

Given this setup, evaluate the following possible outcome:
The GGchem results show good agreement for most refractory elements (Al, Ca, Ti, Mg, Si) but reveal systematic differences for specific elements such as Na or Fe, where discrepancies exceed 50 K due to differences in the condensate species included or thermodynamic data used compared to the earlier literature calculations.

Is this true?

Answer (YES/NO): NO